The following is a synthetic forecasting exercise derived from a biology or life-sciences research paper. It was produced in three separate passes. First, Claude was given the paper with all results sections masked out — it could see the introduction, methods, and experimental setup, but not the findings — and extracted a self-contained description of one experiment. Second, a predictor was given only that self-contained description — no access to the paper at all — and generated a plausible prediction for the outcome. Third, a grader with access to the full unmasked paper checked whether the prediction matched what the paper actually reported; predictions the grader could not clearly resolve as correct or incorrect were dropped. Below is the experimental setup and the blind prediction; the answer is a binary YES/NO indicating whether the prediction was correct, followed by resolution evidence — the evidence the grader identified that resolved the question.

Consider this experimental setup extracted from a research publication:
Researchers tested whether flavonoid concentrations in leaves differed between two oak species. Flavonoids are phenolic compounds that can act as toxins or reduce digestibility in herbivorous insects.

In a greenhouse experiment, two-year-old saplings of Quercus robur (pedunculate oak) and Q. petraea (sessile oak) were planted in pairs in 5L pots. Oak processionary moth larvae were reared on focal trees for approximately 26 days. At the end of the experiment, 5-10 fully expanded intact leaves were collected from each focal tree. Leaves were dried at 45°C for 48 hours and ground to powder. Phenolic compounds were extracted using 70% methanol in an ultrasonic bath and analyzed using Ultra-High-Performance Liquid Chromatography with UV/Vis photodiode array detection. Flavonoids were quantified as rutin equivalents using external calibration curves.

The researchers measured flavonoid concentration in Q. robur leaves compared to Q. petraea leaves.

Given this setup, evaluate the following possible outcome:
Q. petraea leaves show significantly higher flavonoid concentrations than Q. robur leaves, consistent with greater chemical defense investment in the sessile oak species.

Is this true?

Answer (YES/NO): NO